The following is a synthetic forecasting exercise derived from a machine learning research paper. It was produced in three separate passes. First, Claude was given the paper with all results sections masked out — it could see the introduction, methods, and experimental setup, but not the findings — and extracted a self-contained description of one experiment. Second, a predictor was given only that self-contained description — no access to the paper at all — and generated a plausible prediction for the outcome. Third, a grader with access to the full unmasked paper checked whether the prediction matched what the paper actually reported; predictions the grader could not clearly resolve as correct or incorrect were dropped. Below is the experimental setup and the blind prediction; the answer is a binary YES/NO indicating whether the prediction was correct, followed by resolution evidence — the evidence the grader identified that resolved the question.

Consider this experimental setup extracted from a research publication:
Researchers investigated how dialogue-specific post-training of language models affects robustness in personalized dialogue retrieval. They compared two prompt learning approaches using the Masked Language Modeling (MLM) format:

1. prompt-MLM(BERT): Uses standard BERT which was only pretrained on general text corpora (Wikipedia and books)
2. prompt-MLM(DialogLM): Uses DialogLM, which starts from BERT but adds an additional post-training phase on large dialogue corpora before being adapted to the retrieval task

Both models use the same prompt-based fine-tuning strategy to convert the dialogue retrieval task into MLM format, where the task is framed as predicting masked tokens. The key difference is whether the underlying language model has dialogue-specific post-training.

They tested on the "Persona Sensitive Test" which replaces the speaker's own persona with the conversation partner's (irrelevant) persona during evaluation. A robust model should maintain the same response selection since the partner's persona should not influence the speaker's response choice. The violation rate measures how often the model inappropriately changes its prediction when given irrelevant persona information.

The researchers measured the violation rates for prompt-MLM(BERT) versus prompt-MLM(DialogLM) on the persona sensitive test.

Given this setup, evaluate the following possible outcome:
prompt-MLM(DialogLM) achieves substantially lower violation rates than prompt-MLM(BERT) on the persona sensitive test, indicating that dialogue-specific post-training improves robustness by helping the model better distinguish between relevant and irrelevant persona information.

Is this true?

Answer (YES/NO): NO